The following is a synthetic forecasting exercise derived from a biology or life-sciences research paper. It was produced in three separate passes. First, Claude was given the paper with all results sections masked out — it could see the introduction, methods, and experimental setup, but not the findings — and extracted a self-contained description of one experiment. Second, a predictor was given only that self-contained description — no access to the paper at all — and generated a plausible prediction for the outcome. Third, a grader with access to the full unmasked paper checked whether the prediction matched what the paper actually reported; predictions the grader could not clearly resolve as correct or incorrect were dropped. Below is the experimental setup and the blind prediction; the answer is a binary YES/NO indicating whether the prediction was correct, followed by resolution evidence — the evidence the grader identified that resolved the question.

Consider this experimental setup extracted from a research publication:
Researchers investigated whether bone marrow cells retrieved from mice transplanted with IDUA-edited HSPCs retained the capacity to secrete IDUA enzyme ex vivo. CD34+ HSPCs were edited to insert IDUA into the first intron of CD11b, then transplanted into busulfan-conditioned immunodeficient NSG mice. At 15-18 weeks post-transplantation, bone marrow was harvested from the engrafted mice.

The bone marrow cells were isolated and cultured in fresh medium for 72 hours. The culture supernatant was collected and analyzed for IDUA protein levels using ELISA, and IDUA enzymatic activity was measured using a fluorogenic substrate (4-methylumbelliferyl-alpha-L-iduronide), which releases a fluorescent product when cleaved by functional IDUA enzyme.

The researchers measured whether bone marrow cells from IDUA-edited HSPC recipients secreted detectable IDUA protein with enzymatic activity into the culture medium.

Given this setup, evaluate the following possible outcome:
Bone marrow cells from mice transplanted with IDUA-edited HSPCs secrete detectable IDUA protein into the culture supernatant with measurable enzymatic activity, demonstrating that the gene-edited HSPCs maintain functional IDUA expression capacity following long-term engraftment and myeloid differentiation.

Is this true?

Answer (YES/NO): YES